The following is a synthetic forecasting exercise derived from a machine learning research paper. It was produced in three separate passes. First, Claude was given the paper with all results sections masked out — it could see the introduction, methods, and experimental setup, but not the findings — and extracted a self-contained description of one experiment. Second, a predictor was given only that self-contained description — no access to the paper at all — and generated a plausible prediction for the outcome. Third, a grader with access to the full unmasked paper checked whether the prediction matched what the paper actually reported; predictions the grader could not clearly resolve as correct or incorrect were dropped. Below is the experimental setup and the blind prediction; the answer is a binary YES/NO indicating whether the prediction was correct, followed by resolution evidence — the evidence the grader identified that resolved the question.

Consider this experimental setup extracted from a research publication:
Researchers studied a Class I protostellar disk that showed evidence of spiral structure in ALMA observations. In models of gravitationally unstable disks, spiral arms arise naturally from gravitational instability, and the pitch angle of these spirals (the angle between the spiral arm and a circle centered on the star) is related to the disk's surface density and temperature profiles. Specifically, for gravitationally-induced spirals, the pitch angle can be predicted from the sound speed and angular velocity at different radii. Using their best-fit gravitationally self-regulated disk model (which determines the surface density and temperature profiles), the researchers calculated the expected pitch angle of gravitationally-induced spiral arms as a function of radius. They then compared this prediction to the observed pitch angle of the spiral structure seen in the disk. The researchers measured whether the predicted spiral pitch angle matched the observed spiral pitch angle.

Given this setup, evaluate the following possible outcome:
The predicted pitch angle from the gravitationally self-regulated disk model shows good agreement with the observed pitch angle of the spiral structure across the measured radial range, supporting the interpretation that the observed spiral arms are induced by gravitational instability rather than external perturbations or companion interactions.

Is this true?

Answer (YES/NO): YES